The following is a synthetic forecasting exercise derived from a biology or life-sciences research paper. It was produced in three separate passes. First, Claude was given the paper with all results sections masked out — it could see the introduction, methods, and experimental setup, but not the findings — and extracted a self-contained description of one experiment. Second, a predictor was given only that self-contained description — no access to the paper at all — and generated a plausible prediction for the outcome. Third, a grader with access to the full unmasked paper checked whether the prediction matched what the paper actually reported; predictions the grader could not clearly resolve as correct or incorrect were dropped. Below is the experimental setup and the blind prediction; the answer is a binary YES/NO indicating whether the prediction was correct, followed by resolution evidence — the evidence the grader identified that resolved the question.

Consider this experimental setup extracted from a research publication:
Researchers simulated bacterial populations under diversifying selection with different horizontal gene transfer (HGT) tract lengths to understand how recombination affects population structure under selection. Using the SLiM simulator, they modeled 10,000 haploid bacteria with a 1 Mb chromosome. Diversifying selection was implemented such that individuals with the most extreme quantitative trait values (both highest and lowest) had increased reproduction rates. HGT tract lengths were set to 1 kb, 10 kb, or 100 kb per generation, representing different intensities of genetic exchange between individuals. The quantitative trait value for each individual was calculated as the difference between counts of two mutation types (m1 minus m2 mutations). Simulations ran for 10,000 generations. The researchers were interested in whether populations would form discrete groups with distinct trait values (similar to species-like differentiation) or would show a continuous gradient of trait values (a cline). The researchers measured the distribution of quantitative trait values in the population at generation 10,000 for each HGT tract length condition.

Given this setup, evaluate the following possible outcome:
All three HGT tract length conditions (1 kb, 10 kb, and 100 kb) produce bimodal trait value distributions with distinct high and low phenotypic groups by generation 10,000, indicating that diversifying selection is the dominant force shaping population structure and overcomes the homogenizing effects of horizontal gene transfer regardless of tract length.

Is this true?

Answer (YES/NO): NO